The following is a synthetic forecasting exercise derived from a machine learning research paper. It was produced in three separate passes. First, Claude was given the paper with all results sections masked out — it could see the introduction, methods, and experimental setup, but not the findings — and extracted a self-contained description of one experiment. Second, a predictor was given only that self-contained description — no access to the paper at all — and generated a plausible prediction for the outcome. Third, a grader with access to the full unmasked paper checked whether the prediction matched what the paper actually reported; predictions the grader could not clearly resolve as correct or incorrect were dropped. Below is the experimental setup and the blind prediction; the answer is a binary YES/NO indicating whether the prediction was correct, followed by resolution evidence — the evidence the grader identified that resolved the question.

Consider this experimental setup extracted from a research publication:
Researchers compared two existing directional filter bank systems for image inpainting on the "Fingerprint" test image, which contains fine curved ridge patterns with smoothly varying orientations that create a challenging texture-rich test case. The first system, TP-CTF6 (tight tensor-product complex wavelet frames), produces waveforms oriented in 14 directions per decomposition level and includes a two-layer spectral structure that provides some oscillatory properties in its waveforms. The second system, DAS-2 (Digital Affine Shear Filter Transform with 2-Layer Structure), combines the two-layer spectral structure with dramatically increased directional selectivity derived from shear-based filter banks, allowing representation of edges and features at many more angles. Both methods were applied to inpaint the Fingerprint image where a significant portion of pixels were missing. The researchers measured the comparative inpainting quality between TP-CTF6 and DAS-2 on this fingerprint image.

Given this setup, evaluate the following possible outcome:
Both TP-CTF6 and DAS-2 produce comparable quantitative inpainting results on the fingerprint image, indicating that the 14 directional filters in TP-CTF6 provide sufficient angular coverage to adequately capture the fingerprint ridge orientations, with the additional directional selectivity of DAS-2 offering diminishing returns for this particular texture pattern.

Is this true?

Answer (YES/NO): NO